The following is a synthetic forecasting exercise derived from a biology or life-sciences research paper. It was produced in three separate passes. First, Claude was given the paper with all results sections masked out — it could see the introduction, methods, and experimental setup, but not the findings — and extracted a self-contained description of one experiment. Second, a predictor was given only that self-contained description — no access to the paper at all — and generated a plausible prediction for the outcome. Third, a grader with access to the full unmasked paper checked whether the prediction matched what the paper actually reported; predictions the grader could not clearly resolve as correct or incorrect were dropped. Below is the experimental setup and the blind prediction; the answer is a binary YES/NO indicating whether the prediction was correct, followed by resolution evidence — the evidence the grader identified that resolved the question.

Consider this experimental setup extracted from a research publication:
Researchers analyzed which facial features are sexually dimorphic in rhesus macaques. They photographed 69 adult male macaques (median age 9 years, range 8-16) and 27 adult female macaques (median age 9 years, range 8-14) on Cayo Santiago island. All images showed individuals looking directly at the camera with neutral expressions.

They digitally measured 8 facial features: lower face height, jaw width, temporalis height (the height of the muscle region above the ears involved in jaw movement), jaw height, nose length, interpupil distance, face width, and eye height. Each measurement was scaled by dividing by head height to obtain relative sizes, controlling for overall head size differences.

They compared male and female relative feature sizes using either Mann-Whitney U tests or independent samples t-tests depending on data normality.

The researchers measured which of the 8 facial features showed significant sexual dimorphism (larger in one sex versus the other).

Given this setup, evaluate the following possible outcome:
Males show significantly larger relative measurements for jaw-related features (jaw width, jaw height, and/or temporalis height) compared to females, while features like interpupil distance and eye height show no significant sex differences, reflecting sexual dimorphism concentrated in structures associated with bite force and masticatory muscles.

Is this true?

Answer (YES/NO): NO